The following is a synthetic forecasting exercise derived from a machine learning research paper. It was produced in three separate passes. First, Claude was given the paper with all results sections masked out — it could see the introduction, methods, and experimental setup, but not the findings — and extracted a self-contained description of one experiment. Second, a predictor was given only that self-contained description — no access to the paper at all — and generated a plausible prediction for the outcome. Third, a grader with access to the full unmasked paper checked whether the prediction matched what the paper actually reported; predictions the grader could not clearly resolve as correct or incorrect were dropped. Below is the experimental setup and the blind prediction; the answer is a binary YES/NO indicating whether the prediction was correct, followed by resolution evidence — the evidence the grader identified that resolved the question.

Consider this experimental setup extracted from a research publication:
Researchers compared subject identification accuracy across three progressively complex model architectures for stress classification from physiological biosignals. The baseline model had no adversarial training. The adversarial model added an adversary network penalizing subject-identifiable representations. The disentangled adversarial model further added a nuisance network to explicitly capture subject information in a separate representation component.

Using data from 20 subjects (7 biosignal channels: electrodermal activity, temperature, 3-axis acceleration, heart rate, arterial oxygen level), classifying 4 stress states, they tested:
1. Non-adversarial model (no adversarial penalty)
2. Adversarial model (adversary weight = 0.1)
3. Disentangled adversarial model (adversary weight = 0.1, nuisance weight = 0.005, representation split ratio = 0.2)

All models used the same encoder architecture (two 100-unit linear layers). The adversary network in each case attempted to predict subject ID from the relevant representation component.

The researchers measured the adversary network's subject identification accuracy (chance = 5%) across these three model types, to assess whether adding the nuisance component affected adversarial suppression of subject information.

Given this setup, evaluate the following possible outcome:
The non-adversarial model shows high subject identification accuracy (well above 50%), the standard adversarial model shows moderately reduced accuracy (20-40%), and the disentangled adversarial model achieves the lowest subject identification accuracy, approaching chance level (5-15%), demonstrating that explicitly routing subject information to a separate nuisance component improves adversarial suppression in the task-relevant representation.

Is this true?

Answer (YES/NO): NO